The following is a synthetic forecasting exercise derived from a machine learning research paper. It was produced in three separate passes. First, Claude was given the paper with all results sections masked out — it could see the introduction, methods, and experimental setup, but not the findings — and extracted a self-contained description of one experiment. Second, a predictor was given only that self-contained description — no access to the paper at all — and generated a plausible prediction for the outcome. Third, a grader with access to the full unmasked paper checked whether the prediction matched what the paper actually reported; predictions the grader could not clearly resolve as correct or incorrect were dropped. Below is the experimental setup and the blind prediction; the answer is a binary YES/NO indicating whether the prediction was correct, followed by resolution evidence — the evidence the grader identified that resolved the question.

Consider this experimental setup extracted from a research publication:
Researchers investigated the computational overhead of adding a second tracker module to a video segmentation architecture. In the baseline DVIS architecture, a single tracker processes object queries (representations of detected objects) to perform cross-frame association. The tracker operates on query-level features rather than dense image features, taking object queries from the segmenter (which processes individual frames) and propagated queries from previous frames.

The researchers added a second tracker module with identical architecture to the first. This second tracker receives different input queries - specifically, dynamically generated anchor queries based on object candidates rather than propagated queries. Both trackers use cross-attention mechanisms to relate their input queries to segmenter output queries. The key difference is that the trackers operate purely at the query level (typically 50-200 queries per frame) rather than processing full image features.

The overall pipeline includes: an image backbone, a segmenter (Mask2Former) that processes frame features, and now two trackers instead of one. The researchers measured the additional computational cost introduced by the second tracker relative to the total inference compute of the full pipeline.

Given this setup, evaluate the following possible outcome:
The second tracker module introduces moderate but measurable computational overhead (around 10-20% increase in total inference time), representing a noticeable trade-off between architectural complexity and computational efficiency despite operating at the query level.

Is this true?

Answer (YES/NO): NO